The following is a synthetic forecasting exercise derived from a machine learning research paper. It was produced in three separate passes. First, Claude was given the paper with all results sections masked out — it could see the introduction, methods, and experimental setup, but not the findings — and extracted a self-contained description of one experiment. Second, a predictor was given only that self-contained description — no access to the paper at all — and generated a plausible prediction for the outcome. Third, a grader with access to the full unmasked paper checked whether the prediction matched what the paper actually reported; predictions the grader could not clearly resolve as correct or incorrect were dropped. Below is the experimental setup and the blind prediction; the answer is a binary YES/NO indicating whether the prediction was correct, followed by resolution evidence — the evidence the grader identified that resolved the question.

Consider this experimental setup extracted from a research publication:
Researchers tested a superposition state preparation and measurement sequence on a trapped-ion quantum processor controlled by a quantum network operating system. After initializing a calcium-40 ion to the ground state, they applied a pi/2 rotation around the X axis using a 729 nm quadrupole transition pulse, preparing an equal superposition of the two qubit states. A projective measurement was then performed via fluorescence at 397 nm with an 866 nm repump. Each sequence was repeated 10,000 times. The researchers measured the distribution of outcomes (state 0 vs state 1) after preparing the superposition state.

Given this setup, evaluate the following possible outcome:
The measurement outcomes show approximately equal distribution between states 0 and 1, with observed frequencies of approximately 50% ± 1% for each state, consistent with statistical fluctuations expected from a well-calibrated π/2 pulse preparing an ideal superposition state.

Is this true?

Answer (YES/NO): NO